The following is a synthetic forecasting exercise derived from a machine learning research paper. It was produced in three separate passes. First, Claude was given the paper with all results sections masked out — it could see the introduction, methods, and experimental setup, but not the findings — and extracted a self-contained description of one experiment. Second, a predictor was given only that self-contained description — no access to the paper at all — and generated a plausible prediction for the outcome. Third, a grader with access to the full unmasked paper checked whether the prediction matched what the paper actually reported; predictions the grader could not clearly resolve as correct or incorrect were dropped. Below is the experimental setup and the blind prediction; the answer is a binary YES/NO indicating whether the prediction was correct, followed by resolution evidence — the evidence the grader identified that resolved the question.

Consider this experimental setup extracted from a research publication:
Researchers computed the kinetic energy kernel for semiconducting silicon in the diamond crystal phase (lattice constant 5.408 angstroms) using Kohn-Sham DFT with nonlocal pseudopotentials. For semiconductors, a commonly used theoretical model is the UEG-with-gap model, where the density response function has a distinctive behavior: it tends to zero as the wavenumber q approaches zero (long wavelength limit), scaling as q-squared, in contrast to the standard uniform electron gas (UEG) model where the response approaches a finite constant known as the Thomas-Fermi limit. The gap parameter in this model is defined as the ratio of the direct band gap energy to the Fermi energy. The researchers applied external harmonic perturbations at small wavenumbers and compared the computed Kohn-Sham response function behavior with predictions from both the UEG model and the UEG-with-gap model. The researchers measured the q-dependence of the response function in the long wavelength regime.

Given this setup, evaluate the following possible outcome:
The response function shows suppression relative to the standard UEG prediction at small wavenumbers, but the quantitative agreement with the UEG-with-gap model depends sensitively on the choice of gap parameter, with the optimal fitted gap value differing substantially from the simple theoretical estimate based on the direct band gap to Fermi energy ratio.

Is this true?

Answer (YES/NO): NO